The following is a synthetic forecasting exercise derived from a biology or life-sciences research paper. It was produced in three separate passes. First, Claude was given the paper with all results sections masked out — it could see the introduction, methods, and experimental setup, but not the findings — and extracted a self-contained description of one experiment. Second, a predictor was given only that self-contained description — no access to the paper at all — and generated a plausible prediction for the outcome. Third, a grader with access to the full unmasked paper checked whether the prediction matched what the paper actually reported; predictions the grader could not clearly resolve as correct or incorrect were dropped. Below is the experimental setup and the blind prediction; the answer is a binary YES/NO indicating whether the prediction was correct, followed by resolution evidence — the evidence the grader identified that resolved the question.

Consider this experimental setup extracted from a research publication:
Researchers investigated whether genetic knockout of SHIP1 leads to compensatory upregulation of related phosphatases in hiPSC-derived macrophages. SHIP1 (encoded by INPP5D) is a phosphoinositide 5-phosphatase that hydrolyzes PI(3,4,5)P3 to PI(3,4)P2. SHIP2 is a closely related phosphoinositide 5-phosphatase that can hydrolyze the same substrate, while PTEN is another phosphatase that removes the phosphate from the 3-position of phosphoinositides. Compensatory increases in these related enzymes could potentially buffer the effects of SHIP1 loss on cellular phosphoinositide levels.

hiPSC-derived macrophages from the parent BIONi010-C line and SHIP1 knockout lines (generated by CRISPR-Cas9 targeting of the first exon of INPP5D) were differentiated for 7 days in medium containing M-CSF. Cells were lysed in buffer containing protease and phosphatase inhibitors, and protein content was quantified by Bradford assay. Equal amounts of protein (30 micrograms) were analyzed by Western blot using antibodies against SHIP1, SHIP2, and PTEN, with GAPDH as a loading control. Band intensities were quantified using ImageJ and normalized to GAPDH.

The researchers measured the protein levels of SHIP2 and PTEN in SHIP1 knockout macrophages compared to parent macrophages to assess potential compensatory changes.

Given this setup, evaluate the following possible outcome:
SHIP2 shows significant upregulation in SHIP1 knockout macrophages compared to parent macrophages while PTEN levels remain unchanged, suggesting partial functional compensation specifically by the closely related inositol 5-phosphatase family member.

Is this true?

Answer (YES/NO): NO